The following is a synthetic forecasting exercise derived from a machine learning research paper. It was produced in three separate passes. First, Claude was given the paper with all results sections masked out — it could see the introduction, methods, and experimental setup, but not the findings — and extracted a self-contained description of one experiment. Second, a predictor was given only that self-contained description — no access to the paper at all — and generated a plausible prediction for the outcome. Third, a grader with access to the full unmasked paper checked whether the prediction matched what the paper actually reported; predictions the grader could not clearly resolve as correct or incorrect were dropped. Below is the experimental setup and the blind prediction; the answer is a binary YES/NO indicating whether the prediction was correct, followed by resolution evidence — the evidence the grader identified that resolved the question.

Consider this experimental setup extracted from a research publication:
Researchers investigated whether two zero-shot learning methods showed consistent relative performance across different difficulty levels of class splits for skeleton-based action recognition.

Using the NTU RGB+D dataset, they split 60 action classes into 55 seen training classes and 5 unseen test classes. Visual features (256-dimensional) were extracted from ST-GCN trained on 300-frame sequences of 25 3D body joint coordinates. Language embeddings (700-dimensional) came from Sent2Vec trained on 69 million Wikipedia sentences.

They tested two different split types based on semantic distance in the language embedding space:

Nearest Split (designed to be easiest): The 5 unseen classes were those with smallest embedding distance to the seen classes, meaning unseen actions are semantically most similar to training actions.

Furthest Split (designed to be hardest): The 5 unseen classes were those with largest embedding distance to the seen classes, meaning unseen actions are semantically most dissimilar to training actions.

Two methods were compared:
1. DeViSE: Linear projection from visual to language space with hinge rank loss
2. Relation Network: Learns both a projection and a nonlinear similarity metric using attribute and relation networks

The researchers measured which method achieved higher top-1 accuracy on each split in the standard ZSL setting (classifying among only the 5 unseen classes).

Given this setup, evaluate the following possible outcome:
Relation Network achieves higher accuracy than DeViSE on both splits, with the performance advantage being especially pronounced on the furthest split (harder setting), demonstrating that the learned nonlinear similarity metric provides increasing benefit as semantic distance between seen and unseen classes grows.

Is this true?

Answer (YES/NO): NO